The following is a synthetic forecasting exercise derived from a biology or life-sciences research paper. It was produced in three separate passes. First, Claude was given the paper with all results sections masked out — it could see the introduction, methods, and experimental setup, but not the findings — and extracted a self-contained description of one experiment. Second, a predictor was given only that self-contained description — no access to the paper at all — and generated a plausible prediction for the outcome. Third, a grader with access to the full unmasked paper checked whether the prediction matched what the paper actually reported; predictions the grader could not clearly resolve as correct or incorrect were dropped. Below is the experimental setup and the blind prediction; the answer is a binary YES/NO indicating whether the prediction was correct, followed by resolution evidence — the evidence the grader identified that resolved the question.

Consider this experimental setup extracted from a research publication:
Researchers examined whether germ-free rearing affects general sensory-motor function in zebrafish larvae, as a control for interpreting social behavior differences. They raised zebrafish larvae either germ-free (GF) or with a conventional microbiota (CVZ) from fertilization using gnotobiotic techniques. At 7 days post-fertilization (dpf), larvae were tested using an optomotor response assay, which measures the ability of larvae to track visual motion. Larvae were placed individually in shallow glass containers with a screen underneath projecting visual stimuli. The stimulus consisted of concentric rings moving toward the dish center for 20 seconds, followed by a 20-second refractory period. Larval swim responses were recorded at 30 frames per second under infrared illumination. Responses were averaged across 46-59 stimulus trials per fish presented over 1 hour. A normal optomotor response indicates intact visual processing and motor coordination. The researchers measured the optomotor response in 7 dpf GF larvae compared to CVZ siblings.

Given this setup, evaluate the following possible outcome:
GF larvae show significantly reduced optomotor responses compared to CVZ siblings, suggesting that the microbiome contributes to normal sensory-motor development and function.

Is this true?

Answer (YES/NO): NO